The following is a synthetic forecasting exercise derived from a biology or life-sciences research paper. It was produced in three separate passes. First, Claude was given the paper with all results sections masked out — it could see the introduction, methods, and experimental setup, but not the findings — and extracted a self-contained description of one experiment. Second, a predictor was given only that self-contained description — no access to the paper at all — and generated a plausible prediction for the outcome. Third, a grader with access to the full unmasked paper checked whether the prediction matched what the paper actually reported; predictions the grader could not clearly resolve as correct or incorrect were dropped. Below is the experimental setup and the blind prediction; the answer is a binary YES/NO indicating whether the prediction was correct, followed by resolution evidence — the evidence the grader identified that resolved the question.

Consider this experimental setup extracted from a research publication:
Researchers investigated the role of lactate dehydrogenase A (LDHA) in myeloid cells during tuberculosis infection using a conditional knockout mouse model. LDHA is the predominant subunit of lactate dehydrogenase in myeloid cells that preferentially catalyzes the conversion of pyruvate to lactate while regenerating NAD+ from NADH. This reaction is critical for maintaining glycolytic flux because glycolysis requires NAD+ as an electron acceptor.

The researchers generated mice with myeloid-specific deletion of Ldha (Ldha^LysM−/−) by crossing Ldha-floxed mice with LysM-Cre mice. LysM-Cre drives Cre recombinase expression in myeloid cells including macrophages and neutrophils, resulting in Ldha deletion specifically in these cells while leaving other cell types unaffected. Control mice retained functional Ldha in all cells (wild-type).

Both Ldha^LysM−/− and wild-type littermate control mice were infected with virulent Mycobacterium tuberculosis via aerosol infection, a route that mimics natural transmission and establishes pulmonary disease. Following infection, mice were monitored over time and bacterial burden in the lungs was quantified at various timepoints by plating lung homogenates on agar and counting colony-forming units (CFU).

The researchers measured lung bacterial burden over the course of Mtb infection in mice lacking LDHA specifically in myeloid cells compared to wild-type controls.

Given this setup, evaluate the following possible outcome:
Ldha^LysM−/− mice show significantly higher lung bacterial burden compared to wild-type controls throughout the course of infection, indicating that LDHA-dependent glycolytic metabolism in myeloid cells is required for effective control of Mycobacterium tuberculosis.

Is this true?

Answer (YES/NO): NO